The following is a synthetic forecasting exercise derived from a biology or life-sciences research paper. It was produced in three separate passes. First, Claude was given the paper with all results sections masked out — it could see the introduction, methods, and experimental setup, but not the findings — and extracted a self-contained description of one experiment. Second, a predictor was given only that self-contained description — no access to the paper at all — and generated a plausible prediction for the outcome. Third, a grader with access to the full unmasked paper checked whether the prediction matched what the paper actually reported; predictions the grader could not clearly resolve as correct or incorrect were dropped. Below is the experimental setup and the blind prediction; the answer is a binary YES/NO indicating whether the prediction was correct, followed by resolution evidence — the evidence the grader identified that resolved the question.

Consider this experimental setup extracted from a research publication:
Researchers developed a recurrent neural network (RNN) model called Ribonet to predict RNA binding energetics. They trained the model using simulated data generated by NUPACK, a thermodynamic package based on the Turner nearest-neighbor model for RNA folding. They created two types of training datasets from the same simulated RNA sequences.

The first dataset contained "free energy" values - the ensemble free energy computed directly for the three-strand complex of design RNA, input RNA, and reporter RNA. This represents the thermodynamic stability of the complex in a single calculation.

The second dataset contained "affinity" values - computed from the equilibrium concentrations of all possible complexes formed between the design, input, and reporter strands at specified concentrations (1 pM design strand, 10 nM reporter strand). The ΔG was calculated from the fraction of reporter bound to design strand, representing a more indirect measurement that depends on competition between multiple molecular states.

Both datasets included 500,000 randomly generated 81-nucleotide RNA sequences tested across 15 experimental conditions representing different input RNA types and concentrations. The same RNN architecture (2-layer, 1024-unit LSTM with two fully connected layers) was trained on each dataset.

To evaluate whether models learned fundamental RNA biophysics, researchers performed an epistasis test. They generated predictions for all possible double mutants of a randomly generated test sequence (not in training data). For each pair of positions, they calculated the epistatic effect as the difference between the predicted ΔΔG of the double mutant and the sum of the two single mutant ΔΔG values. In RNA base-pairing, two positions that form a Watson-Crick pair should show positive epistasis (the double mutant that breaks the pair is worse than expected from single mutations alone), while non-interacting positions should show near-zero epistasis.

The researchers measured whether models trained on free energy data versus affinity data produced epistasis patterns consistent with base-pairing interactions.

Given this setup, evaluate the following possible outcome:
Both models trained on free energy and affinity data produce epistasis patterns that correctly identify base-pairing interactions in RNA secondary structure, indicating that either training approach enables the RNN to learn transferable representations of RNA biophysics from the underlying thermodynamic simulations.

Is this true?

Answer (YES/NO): NO